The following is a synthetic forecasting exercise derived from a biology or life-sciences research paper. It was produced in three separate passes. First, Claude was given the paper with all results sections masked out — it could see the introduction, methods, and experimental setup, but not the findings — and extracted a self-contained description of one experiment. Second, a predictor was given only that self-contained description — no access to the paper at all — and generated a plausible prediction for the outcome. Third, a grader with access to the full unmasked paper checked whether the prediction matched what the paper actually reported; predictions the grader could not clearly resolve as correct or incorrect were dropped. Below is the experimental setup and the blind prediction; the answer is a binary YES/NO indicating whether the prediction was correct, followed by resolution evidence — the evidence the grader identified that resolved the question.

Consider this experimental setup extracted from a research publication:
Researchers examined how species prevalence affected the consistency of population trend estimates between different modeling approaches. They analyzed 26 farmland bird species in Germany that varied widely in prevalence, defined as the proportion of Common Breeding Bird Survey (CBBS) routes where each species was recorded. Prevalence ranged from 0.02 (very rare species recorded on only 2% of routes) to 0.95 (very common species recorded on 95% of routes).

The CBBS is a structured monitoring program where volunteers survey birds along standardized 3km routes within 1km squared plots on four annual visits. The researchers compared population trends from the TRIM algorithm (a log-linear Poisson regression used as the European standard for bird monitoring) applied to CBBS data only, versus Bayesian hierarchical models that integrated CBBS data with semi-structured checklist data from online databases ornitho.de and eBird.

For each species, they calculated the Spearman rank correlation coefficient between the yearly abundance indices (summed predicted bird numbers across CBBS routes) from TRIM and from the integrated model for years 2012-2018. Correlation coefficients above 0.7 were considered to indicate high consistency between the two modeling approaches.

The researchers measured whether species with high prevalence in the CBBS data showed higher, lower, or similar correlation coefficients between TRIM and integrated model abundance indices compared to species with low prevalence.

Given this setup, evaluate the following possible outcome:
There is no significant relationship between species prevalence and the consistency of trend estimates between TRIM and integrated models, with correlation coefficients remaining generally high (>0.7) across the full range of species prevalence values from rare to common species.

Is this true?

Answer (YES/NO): NO